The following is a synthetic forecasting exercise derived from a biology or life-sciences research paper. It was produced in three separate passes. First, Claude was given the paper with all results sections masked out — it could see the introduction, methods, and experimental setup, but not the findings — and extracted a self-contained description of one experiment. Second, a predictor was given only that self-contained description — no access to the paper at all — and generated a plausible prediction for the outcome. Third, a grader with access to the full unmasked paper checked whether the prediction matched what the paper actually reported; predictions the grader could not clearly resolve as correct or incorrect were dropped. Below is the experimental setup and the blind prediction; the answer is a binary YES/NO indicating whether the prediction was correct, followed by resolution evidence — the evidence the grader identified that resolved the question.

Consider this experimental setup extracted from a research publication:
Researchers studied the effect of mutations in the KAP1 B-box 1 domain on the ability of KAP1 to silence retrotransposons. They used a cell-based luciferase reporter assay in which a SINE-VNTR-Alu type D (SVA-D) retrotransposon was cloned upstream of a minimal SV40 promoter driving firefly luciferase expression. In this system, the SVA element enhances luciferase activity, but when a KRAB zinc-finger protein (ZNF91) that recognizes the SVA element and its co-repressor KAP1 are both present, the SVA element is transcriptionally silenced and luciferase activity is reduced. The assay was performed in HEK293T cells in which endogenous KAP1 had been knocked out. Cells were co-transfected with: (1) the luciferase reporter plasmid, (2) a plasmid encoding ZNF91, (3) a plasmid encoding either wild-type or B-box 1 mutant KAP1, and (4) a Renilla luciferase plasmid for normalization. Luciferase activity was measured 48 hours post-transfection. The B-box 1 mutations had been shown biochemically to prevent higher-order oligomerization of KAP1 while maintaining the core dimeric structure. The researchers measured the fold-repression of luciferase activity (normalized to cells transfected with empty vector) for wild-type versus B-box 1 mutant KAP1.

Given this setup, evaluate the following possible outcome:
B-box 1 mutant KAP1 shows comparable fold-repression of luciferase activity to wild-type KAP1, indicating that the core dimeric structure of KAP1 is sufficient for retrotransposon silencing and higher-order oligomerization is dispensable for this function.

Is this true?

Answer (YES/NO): YES